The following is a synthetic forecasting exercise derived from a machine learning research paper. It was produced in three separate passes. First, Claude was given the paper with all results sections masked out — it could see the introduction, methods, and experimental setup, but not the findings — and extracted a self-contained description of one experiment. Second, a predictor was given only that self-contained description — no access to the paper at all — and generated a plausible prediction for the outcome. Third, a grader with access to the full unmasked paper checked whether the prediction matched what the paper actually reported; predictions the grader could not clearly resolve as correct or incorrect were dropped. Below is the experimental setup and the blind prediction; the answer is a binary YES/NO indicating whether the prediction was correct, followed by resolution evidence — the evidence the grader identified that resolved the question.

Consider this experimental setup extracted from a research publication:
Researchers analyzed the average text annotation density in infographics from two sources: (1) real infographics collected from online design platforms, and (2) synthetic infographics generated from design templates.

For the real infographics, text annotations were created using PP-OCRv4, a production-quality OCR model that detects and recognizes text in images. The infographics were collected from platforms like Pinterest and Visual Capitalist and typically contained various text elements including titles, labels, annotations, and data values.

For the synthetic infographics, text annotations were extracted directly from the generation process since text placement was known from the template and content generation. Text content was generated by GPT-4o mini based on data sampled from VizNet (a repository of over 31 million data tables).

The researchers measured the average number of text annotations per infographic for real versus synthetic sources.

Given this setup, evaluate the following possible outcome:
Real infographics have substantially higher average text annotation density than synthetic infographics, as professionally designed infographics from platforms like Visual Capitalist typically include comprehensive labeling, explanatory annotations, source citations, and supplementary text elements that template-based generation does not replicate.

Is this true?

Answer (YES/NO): NO